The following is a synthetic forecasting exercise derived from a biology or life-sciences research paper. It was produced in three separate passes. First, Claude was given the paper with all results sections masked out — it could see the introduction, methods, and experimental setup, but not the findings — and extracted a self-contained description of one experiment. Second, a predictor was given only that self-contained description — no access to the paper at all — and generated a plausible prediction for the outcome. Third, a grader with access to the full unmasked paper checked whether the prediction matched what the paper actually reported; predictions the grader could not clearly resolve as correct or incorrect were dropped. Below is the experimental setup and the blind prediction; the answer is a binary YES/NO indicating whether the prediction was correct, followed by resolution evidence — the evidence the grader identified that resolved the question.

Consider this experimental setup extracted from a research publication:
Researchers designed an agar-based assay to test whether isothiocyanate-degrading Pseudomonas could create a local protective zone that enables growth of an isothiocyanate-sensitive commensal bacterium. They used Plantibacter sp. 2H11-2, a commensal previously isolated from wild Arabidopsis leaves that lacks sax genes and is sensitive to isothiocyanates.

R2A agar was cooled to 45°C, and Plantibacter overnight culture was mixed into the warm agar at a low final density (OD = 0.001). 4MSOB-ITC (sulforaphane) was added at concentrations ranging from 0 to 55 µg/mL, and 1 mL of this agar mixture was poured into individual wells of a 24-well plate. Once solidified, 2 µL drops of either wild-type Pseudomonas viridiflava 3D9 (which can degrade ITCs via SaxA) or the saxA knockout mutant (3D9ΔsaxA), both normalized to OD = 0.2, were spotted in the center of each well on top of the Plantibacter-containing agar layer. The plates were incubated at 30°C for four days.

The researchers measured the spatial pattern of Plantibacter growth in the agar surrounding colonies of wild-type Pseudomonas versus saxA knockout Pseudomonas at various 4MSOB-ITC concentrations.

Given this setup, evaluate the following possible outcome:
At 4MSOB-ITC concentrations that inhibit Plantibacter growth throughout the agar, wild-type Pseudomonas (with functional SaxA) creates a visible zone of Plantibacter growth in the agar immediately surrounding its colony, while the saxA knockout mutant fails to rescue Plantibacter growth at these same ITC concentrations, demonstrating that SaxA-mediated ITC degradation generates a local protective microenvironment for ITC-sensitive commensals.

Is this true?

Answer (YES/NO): YES